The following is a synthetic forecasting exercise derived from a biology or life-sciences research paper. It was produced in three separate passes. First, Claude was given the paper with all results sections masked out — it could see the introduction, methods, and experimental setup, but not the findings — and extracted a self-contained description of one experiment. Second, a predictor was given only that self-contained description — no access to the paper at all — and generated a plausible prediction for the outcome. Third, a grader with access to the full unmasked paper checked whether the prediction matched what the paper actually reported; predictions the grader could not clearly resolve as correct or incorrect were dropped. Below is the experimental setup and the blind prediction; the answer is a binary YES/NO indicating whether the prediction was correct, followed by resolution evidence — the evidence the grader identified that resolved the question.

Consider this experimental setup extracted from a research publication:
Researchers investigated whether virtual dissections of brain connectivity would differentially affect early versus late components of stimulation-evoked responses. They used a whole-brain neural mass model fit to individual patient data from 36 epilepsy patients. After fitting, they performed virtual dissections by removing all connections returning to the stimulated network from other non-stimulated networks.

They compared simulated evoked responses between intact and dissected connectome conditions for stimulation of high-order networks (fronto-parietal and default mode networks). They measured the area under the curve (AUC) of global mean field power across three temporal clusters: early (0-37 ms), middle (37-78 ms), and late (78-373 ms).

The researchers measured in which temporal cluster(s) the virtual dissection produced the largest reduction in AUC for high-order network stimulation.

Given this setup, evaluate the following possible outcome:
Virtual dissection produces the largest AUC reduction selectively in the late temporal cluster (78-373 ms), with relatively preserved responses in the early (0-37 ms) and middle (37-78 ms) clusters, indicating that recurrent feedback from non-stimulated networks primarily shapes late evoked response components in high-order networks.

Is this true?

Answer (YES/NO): YES